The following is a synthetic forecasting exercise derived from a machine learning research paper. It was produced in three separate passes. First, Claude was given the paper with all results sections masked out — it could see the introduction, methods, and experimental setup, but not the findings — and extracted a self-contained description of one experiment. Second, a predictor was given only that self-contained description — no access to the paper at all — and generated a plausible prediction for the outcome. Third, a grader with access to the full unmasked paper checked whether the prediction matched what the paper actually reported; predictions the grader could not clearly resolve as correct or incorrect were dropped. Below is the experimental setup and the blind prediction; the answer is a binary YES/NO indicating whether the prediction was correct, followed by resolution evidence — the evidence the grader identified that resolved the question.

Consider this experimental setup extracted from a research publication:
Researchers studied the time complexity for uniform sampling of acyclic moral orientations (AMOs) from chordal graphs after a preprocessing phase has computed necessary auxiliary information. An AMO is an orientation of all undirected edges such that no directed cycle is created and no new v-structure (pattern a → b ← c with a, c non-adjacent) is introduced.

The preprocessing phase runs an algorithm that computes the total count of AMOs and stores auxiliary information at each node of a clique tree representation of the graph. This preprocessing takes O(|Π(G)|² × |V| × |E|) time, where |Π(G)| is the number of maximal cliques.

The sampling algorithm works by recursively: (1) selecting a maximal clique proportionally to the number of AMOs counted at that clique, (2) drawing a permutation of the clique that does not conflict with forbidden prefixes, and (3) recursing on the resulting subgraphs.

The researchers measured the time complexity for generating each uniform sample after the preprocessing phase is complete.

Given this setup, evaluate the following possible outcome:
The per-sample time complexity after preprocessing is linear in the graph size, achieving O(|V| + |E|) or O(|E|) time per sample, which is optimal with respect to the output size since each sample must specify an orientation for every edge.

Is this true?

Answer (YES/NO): YES